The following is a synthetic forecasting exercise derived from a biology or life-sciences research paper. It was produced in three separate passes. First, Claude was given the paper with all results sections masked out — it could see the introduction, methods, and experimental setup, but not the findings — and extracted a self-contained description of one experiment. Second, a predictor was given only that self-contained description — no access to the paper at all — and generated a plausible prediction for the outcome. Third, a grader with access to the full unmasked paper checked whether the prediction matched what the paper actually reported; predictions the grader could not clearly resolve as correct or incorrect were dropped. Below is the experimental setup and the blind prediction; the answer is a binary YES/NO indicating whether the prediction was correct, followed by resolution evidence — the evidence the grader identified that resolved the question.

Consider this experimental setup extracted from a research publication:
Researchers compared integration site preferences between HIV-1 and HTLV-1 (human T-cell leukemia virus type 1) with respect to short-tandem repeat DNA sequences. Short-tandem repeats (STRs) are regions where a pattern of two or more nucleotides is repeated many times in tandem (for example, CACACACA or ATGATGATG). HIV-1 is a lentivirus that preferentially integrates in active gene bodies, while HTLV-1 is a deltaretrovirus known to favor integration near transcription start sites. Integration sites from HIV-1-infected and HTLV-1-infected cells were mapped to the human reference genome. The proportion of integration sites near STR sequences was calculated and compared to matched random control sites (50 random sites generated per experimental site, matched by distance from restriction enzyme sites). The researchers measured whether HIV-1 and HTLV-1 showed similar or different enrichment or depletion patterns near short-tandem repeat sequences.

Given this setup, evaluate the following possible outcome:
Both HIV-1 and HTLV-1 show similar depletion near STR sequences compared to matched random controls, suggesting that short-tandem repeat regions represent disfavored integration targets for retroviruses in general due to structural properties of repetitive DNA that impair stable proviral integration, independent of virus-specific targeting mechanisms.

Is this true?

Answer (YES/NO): NO